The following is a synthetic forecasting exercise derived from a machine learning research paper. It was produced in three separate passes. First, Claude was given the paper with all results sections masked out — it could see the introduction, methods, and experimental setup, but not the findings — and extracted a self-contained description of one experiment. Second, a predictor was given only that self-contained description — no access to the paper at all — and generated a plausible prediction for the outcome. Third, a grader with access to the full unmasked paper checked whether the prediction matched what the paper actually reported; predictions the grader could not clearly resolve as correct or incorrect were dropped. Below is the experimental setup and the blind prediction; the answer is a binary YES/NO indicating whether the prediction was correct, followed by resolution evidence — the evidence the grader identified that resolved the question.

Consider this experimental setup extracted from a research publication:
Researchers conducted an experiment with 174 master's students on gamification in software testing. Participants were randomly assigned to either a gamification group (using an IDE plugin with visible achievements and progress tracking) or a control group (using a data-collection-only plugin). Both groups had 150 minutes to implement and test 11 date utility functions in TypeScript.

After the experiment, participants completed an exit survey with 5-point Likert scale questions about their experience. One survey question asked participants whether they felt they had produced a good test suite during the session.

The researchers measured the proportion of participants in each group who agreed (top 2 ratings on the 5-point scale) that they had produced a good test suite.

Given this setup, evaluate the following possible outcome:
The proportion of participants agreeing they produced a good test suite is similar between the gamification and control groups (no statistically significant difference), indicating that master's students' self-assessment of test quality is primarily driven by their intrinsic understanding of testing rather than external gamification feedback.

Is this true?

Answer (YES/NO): NO